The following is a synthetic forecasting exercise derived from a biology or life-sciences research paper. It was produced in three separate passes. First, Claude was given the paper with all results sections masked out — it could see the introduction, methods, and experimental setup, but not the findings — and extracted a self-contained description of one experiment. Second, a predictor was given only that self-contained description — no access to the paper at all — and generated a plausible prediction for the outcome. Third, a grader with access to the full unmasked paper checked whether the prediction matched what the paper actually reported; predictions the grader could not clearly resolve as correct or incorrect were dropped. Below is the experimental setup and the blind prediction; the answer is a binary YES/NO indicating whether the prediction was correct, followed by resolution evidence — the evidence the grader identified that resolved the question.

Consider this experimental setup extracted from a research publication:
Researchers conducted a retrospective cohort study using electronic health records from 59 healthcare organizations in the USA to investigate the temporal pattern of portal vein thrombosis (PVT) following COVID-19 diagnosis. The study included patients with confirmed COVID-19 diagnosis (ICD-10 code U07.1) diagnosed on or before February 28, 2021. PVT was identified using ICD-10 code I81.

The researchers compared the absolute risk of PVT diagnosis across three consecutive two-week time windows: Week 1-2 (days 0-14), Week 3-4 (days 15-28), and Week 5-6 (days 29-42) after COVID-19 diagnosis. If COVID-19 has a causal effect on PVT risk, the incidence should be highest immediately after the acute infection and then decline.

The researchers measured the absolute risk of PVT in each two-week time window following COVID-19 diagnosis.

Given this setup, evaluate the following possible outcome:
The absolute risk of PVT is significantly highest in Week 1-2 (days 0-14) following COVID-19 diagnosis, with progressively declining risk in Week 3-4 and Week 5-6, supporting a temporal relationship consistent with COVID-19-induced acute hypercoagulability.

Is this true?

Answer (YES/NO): YES